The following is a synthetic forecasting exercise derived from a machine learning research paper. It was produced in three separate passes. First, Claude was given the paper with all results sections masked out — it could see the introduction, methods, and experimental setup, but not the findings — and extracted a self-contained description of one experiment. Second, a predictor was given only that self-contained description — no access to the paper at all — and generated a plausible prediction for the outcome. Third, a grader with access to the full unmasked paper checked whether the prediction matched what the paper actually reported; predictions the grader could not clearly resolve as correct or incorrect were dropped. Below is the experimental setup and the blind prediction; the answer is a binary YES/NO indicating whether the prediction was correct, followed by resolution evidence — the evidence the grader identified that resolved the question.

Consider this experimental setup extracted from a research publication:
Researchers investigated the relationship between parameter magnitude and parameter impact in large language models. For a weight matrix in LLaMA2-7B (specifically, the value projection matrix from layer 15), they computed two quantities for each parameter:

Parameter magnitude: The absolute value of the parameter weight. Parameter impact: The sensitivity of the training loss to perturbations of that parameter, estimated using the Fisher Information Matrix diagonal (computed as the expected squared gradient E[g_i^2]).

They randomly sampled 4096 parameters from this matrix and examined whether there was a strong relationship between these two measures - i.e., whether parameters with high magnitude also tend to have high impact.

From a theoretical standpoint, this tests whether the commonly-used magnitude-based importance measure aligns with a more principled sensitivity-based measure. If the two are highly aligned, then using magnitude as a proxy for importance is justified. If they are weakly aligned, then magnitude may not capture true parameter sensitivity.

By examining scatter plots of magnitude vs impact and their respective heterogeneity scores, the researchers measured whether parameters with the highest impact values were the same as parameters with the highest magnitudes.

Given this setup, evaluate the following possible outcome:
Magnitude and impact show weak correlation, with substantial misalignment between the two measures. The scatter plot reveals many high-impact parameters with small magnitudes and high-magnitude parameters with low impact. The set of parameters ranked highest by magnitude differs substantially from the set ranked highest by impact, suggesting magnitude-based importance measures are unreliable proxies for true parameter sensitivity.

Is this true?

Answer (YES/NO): YES